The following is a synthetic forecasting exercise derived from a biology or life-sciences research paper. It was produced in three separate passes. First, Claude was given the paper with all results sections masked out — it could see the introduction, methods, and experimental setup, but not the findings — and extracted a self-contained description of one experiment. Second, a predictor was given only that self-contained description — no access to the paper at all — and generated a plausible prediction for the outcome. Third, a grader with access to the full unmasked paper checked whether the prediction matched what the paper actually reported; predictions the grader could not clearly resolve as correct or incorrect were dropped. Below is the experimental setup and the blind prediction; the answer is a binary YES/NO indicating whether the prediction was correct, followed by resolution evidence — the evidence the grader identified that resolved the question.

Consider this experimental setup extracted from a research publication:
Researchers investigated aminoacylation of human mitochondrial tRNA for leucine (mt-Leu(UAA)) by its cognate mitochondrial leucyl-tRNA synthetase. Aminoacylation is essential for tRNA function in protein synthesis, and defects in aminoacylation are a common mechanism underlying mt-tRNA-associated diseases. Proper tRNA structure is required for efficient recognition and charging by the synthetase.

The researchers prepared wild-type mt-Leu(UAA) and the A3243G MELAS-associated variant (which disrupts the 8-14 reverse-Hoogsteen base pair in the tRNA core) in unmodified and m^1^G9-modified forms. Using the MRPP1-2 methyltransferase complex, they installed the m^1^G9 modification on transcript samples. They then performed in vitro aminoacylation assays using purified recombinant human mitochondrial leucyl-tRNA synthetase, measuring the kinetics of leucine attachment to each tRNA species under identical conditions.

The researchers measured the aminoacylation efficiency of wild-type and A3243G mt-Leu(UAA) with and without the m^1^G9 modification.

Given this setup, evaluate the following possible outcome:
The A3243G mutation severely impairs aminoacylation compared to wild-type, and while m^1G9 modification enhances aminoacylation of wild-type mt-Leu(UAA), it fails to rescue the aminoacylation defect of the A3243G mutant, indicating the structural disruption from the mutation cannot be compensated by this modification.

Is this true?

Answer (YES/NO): NO